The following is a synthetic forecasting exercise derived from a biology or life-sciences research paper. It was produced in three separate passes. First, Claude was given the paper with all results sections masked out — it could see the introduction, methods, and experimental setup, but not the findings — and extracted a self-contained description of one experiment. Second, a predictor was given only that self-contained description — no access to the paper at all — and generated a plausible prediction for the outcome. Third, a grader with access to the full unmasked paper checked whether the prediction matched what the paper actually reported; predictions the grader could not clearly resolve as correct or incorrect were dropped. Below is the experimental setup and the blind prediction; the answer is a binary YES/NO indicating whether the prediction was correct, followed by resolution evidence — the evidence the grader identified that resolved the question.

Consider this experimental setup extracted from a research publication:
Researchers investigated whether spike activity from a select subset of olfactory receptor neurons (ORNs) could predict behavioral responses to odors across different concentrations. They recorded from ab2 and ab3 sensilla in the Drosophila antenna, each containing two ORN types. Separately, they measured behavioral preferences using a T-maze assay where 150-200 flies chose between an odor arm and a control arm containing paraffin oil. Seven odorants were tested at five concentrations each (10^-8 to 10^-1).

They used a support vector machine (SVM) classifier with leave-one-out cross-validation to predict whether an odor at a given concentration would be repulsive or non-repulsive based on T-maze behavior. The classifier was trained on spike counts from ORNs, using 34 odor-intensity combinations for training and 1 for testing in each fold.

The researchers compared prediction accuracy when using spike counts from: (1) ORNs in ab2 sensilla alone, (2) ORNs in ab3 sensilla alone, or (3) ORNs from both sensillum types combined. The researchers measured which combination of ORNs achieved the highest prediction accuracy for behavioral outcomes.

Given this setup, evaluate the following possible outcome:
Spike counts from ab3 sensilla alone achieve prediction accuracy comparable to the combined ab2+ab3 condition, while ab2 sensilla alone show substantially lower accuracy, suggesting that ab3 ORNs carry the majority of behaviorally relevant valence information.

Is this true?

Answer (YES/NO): NO